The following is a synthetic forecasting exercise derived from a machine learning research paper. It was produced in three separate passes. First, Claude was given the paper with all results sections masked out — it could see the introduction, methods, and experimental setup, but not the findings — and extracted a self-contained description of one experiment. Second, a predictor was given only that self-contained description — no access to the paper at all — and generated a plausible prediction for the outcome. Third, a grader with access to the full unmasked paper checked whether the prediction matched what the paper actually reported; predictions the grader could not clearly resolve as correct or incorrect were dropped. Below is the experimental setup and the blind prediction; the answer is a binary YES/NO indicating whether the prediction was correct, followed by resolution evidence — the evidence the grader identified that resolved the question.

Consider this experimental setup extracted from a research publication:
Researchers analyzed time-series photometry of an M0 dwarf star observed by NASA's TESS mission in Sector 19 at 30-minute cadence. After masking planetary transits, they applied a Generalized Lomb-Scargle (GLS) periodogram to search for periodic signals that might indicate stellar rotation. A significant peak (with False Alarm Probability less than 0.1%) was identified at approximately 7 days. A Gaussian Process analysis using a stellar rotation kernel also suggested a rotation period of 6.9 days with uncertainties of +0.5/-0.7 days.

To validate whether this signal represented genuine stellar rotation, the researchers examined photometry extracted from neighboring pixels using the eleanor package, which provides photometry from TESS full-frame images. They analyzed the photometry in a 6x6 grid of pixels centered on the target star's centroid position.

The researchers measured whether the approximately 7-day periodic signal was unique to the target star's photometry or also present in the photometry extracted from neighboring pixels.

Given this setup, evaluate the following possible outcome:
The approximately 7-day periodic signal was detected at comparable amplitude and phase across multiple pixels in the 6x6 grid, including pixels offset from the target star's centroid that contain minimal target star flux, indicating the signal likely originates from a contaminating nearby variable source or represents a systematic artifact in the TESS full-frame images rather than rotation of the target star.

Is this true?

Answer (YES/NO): YES